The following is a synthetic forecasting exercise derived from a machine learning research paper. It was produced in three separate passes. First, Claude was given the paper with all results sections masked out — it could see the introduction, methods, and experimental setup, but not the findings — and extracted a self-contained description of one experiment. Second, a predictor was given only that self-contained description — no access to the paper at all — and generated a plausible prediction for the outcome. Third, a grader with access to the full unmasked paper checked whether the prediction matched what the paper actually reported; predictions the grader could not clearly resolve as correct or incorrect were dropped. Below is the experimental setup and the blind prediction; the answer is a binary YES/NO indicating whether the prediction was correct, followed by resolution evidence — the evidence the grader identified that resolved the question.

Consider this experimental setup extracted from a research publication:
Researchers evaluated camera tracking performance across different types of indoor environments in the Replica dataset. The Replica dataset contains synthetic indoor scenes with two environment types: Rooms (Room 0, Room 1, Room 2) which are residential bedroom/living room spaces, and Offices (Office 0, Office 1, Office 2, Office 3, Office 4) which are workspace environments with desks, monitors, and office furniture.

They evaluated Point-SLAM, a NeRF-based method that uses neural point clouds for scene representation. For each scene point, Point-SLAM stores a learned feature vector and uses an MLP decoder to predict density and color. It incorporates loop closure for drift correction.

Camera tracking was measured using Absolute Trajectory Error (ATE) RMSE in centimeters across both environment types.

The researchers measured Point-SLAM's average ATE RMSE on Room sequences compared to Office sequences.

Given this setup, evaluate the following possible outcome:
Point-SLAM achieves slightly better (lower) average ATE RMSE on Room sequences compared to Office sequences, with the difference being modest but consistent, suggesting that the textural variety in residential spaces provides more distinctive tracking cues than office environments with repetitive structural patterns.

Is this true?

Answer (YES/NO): NO